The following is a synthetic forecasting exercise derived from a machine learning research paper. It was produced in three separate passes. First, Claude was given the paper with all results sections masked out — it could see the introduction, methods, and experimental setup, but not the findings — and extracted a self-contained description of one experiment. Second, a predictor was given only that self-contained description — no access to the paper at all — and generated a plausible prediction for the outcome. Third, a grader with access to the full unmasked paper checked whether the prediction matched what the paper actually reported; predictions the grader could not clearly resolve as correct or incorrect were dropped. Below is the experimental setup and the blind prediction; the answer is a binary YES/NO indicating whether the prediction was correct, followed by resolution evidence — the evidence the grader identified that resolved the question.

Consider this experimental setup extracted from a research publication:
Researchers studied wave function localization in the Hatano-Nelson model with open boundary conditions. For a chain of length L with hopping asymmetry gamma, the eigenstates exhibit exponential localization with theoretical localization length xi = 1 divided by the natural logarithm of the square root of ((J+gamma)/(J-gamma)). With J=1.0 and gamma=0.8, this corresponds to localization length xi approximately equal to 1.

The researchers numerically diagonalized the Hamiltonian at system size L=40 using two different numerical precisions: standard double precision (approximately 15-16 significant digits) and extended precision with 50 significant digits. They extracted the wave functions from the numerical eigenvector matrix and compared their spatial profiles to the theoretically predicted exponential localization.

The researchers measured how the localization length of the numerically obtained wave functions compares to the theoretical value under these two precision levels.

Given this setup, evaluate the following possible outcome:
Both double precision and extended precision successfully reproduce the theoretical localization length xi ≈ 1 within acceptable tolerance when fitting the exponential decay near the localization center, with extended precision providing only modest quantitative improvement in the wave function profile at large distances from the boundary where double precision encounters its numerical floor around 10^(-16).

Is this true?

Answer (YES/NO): NO